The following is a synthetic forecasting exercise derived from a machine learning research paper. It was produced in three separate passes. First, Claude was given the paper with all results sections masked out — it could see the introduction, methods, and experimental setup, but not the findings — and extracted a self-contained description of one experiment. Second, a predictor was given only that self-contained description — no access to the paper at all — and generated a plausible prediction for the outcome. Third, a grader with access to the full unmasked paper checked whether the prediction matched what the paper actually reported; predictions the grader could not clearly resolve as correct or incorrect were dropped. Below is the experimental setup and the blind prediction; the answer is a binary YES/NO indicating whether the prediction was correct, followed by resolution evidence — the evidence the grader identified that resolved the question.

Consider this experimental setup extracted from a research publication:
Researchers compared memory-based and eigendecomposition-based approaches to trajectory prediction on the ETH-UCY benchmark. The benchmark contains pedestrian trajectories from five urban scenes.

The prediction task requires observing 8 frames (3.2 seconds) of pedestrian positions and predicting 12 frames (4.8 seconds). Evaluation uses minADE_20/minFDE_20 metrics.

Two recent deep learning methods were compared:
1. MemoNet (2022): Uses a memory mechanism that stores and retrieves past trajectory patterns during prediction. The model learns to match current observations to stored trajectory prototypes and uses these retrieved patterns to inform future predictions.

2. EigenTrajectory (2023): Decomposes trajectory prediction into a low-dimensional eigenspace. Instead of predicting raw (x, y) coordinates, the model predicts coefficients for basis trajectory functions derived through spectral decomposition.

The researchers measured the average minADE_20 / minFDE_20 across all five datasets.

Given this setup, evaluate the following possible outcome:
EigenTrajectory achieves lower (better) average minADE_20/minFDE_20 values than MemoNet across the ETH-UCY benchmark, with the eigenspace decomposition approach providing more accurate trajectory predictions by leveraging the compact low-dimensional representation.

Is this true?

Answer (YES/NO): NO